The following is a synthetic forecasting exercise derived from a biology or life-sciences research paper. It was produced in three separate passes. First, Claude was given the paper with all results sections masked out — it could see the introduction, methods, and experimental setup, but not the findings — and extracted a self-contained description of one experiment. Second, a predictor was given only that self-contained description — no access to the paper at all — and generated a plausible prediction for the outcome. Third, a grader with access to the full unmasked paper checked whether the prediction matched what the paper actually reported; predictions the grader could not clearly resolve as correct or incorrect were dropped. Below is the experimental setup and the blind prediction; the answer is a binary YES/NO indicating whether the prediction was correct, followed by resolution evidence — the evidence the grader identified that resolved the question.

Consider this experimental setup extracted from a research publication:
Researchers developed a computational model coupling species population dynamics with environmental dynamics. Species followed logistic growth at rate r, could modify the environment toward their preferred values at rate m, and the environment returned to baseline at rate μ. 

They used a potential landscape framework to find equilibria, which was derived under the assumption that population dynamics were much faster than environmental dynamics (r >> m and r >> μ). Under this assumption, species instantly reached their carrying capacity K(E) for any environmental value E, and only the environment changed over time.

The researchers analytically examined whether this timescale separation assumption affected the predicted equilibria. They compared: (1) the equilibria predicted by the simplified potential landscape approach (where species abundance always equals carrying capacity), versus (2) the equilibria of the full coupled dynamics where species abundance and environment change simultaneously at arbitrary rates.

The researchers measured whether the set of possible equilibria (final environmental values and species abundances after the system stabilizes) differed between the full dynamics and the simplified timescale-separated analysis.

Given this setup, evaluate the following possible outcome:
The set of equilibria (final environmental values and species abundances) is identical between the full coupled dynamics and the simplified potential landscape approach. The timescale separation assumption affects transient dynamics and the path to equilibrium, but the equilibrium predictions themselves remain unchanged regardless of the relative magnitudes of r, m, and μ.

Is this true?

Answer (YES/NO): YES